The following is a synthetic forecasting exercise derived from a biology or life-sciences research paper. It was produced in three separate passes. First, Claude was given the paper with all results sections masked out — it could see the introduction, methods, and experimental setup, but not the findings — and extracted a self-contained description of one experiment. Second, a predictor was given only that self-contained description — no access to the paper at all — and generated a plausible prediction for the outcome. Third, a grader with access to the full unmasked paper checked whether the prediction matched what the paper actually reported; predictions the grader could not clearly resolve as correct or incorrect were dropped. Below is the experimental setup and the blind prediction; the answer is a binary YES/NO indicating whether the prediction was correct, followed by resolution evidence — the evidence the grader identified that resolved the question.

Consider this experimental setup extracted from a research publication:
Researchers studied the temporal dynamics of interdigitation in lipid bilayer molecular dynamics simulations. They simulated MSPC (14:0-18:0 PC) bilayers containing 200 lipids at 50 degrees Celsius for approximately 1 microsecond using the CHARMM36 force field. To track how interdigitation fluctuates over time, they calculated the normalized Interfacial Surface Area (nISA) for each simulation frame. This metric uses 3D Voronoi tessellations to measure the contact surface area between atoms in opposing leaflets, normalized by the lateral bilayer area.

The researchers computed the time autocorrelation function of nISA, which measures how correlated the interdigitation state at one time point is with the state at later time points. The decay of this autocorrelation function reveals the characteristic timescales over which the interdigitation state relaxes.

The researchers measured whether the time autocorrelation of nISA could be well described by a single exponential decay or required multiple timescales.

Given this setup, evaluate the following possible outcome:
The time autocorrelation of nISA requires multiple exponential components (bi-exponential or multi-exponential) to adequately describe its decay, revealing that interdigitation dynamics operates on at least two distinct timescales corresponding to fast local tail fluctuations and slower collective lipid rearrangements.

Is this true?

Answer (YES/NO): YES